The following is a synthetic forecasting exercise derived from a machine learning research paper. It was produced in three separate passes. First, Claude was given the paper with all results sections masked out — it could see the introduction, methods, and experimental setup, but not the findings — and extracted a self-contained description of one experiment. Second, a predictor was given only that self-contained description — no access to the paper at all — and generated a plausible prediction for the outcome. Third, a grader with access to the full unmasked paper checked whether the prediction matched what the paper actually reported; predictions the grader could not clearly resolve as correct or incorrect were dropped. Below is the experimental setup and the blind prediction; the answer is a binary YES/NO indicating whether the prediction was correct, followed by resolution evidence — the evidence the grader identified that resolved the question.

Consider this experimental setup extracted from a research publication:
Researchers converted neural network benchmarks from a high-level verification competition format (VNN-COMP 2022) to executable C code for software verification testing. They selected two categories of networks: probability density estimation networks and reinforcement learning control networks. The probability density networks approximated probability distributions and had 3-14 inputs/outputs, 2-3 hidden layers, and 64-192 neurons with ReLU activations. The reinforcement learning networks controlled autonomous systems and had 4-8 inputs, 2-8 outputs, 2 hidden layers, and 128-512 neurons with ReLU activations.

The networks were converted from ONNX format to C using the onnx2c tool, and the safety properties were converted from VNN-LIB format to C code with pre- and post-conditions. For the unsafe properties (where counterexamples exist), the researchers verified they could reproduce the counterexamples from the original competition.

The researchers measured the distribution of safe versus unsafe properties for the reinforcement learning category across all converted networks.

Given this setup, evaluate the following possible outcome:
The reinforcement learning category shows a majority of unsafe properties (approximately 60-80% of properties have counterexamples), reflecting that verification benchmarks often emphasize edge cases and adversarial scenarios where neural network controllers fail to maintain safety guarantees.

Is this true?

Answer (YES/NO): YES